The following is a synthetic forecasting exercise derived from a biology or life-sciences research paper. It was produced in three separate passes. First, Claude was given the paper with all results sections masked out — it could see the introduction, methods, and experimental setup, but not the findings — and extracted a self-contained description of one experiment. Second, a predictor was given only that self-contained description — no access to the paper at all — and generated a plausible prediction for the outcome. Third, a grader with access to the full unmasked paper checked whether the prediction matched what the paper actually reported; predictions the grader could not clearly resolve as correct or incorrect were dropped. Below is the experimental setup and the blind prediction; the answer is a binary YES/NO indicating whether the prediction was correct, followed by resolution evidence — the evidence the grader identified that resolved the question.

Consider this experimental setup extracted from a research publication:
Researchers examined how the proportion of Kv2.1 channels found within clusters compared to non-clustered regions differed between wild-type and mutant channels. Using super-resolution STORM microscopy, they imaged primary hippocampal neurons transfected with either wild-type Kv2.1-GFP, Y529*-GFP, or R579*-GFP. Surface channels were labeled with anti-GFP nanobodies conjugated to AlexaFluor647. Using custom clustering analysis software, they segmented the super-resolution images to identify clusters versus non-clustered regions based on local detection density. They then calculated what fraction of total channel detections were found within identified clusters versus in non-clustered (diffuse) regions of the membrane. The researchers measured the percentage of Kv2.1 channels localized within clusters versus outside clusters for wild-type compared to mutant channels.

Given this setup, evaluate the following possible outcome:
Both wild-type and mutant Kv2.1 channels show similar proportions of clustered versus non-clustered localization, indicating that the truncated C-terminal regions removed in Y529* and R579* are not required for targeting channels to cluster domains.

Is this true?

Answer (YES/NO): NO